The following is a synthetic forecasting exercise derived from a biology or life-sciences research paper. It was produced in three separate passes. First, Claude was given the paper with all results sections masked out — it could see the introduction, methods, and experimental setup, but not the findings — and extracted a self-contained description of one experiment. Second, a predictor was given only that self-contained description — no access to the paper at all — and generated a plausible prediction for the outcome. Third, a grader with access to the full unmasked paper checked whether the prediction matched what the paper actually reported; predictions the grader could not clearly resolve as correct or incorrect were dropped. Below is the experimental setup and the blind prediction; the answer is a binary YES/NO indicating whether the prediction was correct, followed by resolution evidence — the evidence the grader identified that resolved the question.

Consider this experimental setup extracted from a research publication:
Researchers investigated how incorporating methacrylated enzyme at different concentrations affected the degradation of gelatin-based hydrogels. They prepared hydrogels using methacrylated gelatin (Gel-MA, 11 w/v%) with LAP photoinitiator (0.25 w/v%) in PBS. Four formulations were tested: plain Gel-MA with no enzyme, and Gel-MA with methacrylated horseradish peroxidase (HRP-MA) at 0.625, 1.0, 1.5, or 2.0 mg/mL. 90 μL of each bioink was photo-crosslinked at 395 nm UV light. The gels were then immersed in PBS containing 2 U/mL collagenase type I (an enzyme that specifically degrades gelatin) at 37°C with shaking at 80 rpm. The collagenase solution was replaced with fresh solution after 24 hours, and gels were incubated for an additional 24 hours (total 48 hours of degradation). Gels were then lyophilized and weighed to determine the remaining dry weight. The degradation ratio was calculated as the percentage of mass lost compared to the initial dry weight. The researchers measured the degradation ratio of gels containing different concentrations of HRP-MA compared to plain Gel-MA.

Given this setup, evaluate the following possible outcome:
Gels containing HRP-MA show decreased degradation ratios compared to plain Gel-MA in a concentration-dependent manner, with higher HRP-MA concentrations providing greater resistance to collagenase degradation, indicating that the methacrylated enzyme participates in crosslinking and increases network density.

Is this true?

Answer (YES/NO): NO